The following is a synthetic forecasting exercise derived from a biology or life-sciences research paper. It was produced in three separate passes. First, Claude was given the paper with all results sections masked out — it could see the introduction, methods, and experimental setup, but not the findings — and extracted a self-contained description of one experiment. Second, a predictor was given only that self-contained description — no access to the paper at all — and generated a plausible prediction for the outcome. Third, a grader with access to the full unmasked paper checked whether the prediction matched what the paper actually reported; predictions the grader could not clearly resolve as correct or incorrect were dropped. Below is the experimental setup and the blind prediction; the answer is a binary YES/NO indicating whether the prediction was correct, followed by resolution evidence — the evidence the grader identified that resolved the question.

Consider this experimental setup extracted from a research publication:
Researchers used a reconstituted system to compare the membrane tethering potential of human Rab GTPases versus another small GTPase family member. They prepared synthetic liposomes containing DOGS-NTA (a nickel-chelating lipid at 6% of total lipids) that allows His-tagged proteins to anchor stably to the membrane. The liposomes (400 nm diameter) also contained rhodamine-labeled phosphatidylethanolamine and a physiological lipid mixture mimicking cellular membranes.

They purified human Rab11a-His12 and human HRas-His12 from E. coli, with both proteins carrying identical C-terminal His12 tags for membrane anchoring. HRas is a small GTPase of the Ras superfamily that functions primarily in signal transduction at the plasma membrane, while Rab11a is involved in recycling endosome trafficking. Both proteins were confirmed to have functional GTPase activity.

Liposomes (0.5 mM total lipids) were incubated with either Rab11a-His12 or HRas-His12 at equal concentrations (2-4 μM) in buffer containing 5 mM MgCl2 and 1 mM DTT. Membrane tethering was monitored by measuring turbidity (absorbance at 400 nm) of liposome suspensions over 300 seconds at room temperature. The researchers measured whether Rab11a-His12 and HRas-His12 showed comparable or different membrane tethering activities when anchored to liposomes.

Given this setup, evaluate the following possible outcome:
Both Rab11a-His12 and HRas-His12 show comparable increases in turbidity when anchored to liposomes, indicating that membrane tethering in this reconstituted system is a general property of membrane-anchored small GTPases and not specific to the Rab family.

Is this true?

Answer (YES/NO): NO